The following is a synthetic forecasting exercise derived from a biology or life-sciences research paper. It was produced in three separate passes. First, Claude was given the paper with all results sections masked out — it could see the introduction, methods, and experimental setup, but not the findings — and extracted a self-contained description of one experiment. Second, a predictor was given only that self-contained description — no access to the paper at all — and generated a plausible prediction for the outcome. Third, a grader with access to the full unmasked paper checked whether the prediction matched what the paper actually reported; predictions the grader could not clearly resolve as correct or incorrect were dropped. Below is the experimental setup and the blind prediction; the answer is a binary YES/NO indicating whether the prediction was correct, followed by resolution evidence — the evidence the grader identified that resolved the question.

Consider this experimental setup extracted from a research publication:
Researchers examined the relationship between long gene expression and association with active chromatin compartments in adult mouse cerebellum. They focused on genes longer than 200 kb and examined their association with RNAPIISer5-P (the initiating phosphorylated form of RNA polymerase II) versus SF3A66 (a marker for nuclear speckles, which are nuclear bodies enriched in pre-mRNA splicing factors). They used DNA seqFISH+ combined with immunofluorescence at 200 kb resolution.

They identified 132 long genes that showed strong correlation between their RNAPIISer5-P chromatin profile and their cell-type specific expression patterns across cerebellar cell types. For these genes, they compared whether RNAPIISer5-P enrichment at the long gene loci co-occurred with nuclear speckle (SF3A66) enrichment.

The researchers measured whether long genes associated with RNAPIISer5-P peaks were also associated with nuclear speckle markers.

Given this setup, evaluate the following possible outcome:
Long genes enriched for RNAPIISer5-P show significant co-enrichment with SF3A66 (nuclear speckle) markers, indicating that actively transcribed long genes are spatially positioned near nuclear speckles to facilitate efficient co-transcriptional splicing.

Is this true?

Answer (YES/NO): NO